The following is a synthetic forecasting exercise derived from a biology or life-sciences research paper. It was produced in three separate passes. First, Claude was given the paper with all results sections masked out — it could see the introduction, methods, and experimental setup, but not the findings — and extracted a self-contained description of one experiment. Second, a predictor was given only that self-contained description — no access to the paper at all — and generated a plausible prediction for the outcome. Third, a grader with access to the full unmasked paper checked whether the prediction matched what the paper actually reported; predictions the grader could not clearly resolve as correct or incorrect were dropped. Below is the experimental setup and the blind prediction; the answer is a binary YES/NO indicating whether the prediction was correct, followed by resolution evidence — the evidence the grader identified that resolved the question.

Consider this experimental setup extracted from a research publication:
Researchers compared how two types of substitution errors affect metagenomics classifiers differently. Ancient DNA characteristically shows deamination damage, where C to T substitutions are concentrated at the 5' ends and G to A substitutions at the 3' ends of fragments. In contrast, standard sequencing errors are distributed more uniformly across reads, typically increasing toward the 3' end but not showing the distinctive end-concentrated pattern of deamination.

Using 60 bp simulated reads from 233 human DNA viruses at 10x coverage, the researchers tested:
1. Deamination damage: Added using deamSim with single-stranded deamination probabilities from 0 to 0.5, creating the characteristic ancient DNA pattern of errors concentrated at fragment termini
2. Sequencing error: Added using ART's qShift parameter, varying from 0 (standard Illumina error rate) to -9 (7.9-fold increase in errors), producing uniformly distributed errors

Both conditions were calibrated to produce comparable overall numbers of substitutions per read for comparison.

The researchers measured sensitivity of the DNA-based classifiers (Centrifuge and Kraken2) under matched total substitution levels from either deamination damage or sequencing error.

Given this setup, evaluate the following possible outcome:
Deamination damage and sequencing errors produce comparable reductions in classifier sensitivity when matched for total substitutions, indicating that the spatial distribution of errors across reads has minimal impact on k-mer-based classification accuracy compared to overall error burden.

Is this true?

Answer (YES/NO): NO